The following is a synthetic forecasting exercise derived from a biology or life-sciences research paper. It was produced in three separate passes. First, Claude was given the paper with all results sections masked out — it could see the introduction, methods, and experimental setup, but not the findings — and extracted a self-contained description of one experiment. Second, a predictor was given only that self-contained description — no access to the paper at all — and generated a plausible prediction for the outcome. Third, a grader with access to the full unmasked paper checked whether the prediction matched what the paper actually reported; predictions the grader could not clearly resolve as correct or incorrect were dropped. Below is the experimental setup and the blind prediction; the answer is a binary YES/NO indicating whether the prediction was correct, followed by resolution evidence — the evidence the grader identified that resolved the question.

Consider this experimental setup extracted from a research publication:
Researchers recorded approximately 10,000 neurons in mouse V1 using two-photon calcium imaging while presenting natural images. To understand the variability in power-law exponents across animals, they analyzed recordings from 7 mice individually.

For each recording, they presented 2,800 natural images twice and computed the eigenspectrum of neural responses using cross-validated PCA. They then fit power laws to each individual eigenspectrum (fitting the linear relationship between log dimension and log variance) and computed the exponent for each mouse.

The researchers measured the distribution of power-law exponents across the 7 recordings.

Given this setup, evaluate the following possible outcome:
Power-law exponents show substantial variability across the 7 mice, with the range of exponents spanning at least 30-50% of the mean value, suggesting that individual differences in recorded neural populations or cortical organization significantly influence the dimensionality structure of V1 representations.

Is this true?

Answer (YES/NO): NO